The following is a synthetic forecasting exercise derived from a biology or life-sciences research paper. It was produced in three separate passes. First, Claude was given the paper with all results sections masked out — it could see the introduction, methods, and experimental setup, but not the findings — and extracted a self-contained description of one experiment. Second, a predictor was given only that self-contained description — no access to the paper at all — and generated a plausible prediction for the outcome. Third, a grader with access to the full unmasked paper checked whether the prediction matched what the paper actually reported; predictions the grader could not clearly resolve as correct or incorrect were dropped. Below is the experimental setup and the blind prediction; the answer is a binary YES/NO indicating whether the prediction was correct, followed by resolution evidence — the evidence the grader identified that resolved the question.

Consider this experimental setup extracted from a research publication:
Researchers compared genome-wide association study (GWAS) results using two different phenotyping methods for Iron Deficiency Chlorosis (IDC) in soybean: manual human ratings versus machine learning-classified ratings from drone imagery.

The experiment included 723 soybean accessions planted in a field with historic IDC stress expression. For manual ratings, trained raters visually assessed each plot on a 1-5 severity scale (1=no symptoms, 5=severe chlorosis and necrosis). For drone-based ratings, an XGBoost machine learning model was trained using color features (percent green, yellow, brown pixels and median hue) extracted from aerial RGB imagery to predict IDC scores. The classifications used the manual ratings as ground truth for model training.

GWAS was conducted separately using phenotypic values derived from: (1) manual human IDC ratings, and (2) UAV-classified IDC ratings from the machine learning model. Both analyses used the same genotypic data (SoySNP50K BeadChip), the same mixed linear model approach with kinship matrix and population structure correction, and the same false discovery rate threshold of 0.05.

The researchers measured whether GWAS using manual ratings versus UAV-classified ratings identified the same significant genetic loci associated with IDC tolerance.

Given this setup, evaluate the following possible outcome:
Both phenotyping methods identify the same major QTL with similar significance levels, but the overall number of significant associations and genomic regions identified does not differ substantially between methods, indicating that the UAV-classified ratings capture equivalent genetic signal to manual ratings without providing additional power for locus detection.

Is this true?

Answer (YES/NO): NO